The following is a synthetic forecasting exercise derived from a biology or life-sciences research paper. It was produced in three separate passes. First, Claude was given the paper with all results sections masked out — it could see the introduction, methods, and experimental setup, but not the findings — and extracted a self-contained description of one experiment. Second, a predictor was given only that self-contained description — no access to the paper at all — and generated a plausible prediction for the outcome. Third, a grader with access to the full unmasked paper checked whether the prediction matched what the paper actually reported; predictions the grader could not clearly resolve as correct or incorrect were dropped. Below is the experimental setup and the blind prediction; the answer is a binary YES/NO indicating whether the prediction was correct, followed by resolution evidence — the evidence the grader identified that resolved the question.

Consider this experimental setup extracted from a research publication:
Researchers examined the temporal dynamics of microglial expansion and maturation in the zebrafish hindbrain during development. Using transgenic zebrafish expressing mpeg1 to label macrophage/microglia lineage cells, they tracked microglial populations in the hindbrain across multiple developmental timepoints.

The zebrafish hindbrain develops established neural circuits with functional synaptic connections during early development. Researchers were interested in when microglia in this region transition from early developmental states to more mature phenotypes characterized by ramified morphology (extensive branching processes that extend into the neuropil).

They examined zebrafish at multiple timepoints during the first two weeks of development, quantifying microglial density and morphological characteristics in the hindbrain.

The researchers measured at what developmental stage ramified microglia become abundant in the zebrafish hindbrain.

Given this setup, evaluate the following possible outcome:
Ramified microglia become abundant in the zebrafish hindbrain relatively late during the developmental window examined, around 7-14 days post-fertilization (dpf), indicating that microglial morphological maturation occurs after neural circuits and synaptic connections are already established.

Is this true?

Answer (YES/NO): YES